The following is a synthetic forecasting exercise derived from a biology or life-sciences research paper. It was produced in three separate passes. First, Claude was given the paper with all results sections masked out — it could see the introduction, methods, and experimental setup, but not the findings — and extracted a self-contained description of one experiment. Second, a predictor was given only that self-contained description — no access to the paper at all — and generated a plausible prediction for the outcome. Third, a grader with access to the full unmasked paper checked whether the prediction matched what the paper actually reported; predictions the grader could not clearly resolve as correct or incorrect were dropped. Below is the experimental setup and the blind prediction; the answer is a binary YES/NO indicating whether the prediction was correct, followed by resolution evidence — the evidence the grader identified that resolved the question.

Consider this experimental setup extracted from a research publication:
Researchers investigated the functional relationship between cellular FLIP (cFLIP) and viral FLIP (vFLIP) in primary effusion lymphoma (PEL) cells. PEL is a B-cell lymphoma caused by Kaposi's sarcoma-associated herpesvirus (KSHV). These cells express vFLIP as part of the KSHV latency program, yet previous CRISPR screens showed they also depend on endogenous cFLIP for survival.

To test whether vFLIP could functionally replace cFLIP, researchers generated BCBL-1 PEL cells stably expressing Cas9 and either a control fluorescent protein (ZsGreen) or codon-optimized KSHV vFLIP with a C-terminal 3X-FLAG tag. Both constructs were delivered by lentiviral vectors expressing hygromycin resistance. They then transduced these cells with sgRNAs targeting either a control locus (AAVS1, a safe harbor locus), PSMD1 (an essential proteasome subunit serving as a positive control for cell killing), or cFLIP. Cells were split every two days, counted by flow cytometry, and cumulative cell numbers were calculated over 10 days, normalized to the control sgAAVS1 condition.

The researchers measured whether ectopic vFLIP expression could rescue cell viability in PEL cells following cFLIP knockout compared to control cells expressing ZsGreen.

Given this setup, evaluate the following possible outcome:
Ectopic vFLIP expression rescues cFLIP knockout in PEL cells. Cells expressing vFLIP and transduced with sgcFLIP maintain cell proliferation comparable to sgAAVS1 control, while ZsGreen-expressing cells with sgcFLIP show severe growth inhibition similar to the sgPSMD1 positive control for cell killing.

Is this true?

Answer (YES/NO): NO